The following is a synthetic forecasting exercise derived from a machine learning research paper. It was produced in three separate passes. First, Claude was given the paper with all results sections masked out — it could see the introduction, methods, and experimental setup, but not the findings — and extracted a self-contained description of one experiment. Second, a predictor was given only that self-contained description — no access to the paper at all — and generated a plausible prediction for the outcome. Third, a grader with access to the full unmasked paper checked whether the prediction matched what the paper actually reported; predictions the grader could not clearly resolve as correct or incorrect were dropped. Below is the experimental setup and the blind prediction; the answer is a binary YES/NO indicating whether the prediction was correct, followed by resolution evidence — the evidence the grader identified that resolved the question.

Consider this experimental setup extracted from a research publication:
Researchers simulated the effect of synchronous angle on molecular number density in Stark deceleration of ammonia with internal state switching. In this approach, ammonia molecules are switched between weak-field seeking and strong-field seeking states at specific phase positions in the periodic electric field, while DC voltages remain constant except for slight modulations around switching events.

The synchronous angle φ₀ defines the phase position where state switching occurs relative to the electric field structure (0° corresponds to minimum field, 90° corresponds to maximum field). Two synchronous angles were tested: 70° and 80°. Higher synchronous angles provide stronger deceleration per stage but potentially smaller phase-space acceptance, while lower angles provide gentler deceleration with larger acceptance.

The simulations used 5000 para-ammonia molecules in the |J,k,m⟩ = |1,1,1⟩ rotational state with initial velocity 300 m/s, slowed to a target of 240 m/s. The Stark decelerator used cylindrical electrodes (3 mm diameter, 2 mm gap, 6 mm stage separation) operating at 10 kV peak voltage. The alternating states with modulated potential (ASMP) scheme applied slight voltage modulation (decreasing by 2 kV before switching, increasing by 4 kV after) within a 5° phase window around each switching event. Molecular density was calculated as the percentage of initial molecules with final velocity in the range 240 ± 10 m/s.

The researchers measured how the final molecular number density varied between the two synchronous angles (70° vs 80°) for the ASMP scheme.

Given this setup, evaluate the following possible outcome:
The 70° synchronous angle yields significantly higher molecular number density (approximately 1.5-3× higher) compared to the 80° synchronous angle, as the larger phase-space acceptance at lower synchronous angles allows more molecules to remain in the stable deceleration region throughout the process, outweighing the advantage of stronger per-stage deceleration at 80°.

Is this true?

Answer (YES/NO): NO